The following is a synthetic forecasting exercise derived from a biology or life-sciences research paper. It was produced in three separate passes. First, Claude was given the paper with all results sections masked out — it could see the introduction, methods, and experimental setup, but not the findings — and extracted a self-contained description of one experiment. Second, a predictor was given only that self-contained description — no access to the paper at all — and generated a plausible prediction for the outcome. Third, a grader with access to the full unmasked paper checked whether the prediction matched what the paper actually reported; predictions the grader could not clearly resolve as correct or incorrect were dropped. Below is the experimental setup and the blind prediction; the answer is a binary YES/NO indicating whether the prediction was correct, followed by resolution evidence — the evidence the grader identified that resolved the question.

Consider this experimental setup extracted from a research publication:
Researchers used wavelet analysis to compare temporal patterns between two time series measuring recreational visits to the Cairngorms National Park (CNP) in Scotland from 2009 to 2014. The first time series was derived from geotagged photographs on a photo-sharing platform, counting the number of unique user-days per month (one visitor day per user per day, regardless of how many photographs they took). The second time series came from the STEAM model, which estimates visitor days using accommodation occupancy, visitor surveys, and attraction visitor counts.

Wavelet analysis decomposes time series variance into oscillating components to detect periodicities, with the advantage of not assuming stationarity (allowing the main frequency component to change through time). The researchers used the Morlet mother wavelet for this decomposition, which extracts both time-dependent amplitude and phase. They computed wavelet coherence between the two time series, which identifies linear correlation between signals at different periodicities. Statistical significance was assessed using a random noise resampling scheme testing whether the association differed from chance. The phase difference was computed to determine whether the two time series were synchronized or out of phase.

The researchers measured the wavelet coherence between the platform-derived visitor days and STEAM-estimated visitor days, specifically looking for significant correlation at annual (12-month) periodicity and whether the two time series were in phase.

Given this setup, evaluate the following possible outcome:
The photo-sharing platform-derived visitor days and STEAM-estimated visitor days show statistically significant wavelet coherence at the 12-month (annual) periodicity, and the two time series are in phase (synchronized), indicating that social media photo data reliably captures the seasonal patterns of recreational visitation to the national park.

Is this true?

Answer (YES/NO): YES